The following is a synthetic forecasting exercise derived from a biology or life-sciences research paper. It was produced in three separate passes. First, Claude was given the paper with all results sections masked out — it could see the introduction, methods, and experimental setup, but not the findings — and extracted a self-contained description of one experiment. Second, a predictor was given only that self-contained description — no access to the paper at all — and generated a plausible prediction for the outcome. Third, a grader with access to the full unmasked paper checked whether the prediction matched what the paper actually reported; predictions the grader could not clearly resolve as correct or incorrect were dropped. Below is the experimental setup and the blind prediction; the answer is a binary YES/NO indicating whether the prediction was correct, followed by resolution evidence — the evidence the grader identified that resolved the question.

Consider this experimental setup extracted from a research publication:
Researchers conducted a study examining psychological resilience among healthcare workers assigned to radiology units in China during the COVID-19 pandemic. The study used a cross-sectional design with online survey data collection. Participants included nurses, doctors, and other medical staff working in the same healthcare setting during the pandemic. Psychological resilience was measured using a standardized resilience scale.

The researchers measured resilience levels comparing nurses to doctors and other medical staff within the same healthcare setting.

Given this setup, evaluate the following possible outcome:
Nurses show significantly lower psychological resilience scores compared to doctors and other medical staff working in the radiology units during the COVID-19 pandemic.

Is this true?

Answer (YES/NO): YES